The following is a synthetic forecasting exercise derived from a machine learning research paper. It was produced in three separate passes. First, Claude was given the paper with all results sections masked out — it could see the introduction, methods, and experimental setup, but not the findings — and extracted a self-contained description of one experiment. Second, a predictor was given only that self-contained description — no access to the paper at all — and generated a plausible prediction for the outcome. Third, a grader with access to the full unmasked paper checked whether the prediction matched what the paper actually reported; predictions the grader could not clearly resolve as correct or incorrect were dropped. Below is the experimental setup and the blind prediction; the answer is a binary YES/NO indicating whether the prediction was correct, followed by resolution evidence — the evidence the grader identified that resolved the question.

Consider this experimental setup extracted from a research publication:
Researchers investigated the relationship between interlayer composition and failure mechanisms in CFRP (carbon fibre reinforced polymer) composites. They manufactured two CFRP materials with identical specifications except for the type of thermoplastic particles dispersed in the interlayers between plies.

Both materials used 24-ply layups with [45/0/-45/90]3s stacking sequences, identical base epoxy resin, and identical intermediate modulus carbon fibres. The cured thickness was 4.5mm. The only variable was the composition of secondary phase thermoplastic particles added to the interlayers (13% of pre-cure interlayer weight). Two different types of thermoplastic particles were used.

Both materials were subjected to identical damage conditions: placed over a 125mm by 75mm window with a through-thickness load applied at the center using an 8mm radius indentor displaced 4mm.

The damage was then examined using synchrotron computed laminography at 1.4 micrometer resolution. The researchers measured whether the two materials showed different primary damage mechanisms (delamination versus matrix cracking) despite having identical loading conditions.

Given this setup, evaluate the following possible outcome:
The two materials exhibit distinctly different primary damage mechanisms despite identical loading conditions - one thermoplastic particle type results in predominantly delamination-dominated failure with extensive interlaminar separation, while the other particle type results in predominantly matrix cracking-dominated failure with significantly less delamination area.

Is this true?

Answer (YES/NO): YES